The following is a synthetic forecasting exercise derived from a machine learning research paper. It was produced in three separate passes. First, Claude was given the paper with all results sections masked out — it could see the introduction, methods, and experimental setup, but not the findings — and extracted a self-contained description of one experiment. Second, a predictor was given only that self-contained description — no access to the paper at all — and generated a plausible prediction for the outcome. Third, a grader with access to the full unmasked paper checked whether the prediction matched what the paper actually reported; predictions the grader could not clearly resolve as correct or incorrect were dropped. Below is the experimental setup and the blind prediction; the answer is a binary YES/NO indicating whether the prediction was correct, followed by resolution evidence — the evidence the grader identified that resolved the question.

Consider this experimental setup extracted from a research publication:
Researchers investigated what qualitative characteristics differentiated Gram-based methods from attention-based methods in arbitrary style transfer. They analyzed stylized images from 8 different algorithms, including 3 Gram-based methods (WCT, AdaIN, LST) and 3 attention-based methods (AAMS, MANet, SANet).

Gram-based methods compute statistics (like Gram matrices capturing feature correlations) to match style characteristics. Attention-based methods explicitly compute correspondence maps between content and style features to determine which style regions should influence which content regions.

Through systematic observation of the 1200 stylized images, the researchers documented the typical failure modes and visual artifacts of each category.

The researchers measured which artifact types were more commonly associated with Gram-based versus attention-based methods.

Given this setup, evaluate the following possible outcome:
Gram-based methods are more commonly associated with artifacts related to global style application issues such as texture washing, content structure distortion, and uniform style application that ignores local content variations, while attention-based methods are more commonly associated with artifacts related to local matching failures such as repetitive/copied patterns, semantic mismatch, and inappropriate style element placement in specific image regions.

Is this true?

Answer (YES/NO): NO